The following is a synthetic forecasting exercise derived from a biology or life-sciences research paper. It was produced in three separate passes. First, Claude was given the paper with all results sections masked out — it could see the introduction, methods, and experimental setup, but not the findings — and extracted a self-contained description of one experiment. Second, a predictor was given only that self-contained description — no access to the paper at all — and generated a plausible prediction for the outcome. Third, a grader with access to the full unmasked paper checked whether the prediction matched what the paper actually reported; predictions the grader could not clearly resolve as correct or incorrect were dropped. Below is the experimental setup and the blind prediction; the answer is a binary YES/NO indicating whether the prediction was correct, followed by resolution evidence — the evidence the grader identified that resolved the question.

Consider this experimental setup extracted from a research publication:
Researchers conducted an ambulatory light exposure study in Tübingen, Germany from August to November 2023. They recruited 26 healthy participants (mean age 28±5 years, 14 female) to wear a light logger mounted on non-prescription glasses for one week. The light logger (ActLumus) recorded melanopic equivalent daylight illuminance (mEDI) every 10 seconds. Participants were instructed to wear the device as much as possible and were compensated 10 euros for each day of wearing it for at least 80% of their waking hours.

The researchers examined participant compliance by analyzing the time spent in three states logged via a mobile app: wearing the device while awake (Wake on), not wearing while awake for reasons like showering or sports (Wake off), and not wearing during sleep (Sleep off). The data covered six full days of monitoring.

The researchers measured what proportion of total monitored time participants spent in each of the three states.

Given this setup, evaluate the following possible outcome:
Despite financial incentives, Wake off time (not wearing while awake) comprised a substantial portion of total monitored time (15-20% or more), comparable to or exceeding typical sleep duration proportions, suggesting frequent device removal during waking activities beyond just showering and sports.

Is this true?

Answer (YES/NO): NO